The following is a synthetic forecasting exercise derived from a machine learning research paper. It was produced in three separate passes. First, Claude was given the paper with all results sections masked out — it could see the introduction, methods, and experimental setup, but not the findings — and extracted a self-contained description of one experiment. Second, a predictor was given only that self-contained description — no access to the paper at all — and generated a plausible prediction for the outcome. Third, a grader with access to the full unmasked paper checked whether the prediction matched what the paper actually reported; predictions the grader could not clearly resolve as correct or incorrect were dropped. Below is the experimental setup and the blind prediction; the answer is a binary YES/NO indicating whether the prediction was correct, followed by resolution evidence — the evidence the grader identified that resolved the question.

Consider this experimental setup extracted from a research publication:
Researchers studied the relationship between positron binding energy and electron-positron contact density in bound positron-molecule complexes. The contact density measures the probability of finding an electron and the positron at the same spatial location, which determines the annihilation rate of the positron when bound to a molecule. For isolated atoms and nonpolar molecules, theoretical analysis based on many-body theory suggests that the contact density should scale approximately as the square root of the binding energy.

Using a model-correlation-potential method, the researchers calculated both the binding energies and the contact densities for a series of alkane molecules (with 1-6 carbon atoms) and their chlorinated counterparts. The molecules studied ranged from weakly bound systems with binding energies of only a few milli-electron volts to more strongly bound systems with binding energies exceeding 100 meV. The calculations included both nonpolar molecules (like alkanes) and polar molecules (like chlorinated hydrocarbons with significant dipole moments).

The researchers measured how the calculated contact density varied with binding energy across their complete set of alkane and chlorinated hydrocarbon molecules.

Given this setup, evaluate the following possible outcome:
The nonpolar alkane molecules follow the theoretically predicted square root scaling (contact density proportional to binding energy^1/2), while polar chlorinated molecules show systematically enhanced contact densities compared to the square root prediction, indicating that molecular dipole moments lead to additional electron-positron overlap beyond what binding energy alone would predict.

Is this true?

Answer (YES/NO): NO